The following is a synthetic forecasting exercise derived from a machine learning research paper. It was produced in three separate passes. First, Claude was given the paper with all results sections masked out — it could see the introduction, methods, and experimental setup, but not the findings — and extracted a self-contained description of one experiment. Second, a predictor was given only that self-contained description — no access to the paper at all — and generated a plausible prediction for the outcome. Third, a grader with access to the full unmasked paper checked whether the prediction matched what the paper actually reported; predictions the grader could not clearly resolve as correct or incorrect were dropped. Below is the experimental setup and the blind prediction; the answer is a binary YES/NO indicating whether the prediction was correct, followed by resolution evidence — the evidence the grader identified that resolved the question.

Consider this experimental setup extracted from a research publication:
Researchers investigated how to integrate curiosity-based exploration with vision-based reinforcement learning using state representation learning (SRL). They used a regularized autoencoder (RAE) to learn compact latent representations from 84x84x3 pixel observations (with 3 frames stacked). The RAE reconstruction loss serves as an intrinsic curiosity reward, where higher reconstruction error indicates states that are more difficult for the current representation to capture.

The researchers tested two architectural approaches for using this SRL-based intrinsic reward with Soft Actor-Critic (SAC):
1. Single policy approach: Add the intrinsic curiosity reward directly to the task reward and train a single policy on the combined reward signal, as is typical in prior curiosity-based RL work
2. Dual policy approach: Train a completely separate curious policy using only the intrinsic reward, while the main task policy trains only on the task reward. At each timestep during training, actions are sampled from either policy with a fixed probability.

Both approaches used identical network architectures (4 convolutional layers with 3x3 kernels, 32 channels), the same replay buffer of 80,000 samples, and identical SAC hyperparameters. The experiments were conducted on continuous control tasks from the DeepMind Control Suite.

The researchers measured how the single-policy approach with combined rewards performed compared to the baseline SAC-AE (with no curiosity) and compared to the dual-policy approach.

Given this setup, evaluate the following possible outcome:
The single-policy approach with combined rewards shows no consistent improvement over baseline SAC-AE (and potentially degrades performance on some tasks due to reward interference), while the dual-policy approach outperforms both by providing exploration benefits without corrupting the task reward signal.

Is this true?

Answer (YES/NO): YES